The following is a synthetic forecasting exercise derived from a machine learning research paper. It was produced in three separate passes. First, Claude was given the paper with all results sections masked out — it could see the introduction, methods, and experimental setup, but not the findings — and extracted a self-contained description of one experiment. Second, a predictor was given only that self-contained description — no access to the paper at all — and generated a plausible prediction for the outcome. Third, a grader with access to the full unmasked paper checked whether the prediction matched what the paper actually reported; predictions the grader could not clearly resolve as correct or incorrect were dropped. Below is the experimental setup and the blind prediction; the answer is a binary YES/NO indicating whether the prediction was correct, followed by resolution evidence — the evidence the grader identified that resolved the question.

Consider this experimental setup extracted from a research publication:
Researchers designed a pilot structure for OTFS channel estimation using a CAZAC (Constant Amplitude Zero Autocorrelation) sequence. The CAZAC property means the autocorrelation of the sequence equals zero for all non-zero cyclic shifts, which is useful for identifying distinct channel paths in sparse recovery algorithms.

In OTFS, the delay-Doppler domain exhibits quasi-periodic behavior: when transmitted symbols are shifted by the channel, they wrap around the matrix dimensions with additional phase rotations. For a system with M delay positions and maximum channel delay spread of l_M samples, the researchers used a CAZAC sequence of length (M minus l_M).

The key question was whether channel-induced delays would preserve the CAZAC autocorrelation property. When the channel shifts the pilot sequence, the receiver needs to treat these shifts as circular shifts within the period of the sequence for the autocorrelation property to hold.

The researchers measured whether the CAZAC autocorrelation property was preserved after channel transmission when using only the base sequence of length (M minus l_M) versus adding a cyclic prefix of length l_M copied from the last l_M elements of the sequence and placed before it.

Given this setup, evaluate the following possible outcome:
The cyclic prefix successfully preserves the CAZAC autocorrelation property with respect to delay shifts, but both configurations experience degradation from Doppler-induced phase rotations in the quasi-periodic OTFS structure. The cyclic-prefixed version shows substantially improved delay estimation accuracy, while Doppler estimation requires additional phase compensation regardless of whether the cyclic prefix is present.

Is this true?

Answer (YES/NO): NO